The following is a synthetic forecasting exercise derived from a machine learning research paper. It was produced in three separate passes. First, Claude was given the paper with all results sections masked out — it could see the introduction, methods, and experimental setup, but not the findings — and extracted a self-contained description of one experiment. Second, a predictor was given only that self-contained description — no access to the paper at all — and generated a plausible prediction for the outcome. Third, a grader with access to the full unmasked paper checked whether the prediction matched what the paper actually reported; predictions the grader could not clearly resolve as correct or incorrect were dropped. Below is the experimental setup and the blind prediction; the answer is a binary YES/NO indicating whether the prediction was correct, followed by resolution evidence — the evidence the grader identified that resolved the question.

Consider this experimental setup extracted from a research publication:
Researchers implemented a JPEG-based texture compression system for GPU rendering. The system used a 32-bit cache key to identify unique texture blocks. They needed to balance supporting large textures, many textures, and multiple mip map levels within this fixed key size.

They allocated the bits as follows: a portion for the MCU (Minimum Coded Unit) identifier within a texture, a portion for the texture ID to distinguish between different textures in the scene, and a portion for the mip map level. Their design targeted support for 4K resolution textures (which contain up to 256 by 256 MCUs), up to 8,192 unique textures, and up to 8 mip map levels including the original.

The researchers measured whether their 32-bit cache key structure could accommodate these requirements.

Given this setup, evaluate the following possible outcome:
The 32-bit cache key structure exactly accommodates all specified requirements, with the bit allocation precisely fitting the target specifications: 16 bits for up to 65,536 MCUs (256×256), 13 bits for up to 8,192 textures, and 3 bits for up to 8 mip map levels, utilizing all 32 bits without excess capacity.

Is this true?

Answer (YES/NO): YES